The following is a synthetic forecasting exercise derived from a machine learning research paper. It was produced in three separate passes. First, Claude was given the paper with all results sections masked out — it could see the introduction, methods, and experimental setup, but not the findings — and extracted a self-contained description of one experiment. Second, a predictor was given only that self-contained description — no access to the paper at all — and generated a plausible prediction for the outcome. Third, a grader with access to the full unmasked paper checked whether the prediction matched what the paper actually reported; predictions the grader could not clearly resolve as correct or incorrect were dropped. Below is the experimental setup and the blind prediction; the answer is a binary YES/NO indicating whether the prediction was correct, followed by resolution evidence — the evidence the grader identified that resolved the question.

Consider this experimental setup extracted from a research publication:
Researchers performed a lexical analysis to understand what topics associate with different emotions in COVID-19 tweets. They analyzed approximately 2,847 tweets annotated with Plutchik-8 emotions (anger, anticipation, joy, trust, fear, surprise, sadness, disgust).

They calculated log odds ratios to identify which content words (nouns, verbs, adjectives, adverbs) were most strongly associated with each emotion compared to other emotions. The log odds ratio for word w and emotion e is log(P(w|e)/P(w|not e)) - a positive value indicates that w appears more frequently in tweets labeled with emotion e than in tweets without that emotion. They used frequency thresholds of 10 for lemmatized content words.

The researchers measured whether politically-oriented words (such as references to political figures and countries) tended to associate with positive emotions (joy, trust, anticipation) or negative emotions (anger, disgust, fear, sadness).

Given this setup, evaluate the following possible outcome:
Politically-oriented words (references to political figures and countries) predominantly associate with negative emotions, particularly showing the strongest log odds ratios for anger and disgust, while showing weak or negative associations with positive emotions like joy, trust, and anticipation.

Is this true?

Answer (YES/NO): NO